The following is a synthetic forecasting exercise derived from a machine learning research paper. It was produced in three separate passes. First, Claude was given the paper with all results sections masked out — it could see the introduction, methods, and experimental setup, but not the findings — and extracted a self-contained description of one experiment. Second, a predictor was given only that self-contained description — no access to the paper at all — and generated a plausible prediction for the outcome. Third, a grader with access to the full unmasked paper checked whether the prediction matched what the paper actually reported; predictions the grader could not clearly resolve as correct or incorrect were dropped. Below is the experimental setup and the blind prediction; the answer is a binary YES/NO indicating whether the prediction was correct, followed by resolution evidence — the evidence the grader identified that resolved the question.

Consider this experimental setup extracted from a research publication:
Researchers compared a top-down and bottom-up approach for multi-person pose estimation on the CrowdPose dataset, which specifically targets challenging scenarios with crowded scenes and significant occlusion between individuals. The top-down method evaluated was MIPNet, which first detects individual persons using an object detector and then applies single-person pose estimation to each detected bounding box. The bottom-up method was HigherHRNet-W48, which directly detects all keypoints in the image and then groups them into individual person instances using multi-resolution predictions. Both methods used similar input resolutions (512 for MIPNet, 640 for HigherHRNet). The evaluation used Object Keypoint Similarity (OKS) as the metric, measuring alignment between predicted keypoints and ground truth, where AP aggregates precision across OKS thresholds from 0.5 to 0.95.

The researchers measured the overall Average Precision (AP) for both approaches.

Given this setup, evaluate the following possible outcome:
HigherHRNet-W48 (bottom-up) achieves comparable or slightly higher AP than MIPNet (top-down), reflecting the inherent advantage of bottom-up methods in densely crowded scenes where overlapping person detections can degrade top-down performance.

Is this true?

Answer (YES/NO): NO